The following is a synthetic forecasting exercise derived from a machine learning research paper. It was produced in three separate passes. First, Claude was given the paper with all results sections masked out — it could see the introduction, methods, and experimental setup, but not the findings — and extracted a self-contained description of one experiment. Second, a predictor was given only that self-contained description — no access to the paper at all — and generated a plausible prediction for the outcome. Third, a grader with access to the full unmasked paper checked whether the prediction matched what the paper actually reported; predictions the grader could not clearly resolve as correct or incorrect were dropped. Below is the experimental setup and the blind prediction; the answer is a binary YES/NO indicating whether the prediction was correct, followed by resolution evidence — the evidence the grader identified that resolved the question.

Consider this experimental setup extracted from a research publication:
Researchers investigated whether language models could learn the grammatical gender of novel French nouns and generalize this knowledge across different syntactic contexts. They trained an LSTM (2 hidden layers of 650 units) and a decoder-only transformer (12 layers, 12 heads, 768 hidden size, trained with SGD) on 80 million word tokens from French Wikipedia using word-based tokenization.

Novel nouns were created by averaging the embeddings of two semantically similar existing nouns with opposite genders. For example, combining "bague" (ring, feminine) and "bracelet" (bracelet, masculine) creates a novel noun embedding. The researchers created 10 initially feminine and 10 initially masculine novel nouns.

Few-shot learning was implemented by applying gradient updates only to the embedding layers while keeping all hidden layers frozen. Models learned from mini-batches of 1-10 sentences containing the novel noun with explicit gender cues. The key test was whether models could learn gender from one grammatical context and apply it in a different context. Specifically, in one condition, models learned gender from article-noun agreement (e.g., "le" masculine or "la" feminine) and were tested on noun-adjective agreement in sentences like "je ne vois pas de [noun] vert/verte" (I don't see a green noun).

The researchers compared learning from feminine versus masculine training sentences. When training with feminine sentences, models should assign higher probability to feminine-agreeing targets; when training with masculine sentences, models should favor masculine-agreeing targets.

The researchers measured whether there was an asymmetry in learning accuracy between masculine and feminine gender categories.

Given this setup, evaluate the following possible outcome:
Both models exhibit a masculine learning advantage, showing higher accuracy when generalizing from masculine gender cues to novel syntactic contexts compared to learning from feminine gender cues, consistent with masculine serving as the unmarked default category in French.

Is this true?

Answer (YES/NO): YES